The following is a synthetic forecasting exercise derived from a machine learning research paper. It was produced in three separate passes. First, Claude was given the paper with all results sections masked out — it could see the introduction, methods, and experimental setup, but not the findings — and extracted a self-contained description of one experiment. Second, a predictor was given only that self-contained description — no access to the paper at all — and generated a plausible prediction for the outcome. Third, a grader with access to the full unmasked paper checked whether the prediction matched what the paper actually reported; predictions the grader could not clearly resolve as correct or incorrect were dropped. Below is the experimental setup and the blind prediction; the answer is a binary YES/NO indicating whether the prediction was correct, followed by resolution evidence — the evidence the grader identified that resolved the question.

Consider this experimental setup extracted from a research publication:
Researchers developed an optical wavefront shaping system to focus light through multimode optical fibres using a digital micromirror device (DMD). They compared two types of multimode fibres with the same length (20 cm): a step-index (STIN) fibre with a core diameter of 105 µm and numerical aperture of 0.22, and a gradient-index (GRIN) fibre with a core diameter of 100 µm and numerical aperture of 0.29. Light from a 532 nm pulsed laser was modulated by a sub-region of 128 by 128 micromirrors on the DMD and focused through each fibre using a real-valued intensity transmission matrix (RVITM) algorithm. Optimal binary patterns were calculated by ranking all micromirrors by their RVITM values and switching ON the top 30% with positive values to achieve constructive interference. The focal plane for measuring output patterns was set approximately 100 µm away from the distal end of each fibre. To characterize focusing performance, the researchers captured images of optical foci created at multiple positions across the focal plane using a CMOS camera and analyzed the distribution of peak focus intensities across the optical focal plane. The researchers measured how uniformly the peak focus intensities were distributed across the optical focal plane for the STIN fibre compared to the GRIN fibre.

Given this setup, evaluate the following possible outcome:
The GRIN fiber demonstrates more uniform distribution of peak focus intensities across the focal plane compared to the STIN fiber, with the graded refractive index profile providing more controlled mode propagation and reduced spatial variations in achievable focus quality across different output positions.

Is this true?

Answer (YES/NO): YES